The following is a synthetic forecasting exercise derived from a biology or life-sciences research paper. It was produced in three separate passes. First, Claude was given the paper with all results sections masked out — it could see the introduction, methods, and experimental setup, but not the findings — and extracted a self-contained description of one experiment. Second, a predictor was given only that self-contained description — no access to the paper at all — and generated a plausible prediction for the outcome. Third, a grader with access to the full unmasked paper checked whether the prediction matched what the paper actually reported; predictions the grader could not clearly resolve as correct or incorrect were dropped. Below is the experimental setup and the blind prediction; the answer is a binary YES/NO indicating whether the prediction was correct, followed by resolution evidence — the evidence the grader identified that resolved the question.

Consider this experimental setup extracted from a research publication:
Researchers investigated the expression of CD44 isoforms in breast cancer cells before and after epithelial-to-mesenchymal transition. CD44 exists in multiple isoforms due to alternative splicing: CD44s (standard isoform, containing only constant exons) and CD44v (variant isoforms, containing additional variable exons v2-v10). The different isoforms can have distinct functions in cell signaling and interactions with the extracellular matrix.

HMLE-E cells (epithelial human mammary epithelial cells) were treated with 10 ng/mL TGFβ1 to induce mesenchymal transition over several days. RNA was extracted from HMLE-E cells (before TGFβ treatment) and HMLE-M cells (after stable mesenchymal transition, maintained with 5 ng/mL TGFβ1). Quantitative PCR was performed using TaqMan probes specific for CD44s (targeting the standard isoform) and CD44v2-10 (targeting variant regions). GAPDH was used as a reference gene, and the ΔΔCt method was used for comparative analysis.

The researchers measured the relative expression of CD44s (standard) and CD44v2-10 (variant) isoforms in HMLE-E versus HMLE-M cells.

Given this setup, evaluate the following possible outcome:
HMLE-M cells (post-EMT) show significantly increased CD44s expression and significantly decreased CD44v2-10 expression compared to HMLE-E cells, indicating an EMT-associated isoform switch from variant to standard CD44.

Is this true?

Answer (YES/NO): YES